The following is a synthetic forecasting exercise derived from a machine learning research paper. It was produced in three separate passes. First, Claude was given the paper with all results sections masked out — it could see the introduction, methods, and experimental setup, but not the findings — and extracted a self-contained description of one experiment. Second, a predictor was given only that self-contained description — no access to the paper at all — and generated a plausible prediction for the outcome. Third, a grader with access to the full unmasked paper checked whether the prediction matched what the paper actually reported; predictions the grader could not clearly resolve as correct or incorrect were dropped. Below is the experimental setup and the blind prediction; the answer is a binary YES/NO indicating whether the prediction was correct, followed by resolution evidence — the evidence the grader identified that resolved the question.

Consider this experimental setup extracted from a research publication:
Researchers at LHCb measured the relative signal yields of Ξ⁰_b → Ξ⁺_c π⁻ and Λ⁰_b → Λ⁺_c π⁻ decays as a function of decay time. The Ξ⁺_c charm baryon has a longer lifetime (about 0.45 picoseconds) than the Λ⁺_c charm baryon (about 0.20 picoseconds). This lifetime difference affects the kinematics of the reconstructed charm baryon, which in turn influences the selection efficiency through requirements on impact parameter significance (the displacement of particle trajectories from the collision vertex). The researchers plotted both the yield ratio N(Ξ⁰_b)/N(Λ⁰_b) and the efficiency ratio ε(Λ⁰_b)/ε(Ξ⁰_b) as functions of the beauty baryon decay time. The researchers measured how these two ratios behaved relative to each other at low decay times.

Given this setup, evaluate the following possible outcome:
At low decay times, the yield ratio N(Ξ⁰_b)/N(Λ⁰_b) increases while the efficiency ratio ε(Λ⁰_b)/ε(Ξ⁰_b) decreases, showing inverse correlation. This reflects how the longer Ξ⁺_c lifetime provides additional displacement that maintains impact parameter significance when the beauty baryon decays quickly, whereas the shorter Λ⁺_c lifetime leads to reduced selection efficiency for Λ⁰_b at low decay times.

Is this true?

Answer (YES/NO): YES